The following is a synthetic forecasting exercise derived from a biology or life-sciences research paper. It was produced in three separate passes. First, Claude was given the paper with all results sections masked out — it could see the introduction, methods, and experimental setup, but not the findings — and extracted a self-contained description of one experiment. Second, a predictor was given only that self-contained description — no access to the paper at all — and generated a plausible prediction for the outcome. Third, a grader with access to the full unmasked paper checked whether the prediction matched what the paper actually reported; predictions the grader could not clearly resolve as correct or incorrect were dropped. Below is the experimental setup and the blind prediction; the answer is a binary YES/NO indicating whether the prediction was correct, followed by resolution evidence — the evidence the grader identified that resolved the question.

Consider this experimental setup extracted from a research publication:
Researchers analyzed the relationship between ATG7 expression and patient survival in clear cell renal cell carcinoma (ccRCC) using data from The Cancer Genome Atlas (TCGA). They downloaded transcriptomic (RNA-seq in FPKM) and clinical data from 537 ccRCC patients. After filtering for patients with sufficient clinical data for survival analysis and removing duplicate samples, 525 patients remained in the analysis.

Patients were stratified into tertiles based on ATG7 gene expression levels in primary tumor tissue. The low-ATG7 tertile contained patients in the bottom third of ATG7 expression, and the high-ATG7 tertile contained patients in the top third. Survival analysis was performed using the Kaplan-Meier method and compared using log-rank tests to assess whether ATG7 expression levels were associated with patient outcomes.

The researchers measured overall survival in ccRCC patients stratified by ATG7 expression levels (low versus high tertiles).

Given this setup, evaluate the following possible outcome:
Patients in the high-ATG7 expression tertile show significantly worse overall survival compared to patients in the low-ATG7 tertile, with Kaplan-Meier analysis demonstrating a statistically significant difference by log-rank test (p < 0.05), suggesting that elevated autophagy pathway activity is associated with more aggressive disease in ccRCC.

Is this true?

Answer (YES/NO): NO